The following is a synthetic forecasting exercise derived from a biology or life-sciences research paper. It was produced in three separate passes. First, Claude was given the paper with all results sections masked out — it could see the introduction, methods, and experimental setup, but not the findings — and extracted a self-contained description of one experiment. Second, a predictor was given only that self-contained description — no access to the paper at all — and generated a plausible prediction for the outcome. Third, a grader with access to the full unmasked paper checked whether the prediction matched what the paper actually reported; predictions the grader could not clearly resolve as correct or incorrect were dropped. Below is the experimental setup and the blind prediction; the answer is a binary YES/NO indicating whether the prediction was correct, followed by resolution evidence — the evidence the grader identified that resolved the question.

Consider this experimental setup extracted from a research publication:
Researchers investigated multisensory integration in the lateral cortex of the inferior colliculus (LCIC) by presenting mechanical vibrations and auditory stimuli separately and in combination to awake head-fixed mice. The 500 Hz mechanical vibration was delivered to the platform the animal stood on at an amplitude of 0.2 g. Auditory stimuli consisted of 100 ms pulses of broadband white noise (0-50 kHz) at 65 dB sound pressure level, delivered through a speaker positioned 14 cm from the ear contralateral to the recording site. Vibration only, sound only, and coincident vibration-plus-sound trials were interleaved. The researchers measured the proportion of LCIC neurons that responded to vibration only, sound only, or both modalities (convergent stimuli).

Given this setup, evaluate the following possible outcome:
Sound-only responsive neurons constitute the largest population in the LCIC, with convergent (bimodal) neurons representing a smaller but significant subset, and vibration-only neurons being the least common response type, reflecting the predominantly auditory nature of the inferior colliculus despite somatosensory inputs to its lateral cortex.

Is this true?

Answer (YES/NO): NO